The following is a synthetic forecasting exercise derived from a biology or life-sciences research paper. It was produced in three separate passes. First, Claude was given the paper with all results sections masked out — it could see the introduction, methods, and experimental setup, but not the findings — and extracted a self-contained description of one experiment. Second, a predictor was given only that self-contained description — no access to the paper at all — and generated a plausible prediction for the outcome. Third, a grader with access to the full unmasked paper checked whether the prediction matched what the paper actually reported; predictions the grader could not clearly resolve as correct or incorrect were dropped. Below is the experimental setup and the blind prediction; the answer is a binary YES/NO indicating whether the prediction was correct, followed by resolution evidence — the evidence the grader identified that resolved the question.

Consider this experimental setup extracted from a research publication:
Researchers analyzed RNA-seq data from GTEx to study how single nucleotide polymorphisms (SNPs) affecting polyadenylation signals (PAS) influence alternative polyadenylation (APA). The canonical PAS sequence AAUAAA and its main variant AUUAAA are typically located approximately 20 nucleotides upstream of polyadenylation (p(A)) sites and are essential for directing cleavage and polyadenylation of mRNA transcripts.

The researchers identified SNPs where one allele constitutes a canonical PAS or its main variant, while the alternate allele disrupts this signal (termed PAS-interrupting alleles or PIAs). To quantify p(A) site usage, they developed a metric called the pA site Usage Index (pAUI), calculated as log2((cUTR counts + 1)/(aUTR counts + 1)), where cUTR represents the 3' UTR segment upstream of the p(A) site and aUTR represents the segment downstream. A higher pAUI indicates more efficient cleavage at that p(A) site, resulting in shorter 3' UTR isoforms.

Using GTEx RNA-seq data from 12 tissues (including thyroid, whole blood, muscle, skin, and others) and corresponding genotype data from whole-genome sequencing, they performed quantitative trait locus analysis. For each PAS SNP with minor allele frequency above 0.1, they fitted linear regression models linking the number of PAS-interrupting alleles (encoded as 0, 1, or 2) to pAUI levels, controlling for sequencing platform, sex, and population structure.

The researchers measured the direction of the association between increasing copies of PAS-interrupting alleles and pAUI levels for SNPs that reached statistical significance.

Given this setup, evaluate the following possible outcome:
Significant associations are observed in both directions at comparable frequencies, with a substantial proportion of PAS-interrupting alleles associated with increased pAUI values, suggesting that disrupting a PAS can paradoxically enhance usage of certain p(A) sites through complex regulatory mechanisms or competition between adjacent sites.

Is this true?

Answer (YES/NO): NO